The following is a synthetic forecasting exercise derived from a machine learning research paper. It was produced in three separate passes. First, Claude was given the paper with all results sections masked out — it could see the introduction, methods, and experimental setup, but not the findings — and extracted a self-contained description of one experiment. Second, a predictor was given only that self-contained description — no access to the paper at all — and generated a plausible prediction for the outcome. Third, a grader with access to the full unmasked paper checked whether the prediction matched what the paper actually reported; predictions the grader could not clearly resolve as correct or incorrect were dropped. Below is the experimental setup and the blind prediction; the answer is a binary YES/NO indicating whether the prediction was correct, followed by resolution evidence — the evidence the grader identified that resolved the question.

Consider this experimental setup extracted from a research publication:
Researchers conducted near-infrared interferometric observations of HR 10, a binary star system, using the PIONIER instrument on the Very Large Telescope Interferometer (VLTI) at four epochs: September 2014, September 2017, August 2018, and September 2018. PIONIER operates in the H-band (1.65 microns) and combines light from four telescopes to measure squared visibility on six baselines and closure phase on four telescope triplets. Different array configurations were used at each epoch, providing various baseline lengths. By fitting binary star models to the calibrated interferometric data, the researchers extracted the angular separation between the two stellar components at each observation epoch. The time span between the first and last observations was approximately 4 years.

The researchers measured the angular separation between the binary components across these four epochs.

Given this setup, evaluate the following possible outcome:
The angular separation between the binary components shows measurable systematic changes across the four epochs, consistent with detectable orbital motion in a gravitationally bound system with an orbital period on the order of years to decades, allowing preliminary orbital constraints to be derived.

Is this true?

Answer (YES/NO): YES